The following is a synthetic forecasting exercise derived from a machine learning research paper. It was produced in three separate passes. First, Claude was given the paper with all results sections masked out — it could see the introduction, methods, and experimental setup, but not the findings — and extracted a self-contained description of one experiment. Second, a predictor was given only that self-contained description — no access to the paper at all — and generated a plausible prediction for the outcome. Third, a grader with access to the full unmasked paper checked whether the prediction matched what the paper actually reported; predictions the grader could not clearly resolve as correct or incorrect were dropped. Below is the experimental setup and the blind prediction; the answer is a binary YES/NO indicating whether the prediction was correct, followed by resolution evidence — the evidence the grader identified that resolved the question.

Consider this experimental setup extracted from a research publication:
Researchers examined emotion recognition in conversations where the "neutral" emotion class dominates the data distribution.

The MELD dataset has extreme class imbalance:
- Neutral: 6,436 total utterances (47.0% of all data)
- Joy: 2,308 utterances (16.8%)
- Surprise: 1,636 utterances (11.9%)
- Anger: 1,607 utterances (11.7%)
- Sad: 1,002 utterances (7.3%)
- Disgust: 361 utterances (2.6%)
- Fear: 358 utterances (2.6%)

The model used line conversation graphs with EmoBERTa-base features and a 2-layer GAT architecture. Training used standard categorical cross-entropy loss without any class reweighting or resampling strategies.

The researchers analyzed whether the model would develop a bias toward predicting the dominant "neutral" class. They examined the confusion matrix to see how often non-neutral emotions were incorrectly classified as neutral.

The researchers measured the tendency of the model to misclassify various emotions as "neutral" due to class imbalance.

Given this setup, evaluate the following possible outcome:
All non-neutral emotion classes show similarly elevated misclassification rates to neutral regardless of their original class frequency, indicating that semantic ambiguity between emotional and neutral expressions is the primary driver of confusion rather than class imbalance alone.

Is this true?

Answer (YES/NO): NO